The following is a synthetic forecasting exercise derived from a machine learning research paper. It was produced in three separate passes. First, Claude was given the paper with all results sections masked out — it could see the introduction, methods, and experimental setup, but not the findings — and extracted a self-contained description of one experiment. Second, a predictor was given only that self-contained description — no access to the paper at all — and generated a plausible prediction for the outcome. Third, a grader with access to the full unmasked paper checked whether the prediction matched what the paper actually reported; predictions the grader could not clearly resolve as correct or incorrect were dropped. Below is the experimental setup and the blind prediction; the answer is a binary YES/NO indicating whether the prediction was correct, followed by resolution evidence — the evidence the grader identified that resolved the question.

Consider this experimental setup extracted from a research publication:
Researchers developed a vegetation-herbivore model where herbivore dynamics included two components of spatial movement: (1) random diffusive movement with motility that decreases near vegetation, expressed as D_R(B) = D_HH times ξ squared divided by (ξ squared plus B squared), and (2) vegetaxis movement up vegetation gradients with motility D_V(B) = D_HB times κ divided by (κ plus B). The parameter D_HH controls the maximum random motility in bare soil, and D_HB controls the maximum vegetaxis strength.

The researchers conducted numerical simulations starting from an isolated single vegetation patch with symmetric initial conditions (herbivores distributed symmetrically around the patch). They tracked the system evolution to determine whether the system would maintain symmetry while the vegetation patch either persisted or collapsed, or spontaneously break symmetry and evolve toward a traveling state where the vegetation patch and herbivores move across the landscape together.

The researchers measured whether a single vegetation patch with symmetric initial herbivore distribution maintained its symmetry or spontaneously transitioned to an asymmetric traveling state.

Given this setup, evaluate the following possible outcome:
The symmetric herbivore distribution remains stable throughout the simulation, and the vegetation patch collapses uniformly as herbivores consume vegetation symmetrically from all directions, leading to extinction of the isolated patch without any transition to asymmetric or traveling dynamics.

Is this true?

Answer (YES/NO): YES